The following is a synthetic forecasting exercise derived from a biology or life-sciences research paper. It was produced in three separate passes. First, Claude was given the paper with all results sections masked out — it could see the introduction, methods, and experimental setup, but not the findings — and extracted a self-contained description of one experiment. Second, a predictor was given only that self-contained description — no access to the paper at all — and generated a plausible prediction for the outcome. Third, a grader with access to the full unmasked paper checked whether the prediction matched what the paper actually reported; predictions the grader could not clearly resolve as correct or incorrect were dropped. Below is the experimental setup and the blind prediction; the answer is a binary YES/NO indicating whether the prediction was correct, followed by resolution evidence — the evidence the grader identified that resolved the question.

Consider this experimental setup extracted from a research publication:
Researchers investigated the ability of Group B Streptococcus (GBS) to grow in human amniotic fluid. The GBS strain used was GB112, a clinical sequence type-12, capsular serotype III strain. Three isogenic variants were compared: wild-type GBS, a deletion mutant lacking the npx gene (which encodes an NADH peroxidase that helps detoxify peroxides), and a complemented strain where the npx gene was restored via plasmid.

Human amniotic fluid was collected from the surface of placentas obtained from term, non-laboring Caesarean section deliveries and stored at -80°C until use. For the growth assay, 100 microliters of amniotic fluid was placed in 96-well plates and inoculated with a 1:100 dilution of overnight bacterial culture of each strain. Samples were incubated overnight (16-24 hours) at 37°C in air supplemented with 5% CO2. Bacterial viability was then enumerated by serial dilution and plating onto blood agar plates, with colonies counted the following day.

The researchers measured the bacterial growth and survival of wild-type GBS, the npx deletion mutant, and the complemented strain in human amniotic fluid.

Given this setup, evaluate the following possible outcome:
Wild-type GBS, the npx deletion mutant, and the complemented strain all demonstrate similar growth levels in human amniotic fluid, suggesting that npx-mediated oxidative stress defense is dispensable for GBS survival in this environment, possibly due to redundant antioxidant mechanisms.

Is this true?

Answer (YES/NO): NO